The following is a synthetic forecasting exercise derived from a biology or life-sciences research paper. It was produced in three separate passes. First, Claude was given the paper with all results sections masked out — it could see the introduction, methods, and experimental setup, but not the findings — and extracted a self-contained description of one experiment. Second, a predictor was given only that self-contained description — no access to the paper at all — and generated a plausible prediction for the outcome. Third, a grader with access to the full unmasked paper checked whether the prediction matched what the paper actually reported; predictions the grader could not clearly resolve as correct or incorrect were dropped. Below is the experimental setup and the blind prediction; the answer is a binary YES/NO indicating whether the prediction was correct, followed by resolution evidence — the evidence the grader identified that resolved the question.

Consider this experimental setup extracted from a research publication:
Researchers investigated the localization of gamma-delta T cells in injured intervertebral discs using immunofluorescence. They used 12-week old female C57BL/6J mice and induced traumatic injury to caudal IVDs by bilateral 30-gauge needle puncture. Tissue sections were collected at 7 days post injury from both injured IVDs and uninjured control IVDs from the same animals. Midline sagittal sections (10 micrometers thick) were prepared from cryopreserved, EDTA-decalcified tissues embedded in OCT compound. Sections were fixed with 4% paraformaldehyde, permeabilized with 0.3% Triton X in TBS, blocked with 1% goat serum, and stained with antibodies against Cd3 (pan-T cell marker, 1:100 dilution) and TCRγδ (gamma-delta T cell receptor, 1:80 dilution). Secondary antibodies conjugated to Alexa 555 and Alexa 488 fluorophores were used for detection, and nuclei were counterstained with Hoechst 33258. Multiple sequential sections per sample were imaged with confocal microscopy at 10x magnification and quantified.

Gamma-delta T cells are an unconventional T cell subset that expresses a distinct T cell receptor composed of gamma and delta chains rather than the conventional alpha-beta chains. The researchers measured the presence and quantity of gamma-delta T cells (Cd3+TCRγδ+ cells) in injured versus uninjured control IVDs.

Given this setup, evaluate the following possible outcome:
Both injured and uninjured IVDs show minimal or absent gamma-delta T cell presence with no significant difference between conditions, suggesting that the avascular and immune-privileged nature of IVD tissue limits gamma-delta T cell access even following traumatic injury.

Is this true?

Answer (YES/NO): NO